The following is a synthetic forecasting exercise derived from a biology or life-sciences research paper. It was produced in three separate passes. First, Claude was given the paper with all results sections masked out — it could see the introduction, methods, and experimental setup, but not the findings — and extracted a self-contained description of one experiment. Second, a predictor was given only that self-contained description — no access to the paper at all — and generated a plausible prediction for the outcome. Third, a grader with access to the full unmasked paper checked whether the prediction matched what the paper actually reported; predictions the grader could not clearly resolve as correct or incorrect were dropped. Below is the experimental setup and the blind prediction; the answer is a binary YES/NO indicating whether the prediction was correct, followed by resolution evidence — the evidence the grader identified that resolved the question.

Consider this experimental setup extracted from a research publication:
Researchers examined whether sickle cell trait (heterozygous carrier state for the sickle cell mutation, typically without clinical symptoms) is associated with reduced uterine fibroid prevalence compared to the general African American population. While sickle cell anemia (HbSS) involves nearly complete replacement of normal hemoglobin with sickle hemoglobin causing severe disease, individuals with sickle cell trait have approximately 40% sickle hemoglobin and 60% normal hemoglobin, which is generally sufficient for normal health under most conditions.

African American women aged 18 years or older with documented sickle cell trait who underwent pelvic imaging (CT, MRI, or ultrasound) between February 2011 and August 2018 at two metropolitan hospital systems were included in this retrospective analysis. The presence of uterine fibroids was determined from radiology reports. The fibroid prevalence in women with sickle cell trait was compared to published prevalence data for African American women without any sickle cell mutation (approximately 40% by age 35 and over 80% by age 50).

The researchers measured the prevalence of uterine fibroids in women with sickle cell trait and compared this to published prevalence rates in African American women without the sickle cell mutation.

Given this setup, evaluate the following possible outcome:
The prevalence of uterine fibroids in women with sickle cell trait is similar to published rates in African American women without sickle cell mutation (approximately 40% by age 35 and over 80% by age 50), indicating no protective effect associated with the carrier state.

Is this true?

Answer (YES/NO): YES